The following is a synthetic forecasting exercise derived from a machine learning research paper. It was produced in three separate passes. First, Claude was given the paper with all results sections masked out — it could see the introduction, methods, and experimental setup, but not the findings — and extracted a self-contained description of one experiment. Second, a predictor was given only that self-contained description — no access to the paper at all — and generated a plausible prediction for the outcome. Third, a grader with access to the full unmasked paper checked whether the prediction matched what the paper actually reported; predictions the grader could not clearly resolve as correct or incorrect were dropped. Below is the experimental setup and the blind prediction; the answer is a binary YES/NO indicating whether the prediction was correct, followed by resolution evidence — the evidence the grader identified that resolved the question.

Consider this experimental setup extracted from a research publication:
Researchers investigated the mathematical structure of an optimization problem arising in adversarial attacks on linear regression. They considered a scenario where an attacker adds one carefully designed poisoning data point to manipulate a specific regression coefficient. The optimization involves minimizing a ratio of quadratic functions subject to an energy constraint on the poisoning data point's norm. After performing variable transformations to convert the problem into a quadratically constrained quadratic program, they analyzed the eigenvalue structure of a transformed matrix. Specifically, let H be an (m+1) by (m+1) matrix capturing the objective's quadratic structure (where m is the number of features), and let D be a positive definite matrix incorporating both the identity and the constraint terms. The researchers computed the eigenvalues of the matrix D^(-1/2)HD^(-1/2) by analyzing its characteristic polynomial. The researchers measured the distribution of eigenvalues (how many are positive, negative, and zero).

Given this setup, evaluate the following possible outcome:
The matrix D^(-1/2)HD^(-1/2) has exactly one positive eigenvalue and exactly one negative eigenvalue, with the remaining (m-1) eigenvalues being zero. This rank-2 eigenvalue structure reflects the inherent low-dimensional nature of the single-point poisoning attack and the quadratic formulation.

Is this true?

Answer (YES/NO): YES